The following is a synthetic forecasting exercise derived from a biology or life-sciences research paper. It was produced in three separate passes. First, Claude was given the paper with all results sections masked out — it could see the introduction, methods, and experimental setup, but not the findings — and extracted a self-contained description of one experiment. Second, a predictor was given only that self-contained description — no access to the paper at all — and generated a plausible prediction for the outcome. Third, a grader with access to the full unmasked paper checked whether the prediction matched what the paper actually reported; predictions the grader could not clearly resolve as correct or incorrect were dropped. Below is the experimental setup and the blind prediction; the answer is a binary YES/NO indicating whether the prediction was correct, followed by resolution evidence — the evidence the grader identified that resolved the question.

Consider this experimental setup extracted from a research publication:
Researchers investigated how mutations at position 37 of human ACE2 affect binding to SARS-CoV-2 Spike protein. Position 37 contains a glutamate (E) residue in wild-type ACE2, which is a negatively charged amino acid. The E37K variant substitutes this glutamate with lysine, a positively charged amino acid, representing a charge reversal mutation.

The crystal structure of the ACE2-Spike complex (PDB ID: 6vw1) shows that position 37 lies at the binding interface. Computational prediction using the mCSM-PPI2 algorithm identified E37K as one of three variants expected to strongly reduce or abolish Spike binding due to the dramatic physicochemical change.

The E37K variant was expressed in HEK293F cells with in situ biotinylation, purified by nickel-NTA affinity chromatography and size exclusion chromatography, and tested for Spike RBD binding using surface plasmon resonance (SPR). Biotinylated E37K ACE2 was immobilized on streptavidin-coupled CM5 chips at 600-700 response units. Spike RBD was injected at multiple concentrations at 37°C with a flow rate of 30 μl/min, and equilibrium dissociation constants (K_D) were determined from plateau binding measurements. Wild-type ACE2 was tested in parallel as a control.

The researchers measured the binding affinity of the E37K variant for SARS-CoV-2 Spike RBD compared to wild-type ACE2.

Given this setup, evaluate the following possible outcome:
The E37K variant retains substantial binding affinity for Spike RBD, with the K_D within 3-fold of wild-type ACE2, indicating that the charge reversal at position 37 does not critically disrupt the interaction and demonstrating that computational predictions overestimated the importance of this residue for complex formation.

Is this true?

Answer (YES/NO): NO